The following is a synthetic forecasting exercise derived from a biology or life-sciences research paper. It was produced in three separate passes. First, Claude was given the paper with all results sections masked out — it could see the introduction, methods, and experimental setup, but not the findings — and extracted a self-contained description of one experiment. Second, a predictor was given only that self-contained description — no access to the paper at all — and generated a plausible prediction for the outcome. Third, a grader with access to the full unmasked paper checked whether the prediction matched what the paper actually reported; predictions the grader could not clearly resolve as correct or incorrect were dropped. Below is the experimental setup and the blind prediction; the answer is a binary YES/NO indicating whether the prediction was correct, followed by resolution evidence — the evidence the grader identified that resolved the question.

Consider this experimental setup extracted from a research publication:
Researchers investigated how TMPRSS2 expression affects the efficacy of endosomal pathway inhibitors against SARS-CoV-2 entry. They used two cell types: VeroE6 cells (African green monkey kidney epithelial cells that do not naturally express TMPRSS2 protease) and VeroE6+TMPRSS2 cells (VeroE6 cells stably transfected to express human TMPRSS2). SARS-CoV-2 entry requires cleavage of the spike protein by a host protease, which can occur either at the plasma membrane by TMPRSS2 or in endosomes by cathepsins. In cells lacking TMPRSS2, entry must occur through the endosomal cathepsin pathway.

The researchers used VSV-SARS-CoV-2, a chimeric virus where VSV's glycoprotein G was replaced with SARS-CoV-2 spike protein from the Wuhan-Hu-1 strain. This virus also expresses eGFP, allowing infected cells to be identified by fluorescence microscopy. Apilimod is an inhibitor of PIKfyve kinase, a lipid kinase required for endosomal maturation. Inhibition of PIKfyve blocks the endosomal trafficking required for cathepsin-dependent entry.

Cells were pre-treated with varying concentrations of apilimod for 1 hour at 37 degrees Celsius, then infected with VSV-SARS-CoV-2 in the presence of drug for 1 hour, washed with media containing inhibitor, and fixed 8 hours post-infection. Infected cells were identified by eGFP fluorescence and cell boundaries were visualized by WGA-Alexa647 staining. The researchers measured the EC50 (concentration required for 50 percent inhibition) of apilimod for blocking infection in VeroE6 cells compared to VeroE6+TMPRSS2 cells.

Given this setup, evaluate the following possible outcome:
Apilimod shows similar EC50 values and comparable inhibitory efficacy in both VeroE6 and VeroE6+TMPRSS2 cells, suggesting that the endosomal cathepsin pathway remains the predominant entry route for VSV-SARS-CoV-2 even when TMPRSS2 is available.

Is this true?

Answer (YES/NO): YES